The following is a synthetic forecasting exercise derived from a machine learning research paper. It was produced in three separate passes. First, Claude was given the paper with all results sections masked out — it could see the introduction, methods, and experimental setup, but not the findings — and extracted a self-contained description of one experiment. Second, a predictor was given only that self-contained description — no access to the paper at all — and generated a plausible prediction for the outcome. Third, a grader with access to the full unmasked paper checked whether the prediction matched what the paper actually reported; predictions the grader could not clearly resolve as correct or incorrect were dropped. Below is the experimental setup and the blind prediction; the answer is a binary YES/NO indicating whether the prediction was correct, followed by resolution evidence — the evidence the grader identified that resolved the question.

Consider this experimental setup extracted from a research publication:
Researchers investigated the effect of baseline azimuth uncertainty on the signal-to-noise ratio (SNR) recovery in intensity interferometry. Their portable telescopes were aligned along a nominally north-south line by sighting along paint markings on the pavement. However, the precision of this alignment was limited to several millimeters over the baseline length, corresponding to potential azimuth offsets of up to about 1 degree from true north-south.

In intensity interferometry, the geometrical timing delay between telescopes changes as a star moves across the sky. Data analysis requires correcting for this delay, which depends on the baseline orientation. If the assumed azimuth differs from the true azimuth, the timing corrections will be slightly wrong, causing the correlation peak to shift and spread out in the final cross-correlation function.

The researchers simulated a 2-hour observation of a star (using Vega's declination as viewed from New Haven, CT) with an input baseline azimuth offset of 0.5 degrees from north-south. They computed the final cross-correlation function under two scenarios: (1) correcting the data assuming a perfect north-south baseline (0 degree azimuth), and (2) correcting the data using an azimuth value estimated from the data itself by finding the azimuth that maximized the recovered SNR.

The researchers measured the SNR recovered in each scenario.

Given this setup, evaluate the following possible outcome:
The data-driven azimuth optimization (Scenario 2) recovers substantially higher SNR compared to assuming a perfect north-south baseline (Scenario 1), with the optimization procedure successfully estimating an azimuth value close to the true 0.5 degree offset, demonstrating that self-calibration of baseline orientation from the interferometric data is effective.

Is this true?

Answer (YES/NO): YES